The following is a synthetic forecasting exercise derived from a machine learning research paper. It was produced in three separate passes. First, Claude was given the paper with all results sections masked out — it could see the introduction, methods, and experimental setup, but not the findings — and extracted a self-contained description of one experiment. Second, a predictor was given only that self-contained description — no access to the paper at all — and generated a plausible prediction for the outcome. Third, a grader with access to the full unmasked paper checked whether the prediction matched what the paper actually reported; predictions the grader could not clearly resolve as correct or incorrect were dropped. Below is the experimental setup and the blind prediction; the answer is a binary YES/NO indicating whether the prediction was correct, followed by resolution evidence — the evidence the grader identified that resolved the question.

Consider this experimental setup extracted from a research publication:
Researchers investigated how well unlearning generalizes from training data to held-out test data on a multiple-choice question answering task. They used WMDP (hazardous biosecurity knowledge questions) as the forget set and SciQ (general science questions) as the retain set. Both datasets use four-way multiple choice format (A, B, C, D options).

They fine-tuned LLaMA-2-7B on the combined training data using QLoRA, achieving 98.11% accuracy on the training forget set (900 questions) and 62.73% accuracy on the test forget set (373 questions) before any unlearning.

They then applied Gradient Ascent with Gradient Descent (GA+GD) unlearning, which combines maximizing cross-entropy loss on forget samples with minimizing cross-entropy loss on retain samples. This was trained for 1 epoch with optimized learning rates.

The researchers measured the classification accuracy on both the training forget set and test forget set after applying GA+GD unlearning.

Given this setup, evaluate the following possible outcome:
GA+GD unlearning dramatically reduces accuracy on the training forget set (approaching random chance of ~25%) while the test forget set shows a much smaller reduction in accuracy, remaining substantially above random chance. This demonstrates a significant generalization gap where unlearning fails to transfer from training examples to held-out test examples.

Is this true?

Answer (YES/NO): NO